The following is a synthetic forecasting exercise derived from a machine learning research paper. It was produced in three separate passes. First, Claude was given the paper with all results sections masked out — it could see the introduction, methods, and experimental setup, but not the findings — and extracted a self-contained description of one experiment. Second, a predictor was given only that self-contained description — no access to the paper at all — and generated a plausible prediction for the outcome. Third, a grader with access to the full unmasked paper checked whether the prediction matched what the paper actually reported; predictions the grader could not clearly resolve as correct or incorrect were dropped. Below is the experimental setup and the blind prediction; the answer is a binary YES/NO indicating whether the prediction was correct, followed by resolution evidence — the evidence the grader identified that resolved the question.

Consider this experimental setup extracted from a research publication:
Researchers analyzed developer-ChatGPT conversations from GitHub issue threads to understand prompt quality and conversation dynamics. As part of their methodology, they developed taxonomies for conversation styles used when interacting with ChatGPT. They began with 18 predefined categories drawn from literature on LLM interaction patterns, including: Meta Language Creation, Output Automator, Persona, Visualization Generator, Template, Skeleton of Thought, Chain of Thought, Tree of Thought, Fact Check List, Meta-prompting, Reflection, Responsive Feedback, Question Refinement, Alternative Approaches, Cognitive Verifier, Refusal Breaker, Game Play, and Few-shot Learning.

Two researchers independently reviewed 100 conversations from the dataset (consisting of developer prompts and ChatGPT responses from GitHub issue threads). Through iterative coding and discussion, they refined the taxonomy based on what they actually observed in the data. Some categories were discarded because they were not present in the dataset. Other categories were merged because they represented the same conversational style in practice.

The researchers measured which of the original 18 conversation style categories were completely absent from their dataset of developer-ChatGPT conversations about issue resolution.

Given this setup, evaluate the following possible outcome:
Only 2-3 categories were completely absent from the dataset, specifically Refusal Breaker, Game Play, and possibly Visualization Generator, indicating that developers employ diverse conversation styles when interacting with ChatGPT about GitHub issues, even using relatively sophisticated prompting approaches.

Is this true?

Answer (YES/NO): NO